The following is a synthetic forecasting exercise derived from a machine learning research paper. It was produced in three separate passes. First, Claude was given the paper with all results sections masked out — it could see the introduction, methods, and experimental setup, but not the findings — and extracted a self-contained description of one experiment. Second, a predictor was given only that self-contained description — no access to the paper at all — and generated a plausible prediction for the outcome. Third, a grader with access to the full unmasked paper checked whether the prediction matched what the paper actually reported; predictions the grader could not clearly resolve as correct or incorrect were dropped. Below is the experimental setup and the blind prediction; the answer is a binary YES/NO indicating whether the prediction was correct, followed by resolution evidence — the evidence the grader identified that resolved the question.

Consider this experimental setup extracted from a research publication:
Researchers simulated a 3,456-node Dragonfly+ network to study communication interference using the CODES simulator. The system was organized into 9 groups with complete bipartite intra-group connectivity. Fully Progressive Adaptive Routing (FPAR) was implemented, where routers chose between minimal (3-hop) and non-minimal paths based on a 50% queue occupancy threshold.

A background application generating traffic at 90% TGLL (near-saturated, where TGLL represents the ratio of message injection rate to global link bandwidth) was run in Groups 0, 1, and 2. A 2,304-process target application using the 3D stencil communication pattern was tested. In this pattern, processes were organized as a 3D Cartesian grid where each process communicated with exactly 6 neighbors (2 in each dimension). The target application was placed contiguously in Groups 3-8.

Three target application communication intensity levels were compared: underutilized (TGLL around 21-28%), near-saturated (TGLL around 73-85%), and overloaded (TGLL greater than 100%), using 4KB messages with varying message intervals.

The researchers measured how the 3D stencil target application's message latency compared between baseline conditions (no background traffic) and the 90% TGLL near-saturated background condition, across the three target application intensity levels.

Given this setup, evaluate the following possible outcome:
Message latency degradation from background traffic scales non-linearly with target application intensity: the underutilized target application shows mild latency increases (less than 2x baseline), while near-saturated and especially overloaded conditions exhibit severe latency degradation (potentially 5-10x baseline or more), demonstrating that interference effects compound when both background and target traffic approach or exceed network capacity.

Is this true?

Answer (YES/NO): NO